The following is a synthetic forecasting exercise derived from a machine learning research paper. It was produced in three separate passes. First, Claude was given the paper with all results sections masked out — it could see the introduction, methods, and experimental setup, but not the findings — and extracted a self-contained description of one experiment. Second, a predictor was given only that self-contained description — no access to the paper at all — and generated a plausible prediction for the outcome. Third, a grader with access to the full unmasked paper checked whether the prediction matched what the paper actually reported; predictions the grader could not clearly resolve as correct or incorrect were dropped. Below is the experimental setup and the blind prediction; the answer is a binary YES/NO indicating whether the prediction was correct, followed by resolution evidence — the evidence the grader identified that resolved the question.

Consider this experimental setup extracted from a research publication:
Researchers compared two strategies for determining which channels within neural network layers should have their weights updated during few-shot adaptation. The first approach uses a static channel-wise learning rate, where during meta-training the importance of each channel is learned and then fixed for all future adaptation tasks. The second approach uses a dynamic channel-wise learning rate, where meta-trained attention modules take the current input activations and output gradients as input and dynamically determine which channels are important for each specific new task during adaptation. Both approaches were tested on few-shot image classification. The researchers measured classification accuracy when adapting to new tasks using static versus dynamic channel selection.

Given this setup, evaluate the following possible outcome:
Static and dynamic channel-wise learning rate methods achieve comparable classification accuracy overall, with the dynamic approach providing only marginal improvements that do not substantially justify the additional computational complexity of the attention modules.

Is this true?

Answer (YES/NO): NO